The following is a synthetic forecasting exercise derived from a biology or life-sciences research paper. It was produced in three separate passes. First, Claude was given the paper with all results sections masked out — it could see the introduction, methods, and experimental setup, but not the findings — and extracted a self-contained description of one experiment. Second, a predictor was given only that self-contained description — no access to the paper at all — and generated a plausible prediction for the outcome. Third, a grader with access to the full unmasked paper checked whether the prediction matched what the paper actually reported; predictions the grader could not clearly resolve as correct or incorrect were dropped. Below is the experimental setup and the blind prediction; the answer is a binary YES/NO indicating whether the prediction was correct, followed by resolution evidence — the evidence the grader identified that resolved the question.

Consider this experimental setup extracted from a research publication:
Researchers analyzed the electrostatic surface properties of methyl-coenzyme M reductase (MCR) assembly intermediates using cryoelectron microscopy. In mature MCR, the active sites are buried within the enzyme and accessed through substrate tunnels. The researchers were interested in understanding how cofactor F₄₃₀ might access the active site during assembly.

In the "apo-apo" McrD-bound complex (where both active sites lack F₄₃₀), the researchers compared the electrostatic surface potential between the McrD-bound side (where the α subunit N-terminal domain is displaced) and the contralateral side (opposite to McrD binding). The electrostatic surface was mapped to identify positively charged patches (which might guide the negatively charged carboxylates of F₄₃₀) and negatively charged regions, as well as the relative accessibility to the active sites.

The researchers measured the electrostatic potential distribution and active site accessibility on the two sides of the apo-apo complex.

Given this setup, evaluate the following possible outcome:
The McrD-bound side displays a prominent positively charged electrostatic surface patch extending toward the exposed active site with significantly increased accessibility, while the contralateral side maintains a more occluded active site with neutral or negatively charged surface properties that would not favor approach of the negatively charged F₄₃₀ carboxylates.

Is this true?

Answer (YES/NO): YES